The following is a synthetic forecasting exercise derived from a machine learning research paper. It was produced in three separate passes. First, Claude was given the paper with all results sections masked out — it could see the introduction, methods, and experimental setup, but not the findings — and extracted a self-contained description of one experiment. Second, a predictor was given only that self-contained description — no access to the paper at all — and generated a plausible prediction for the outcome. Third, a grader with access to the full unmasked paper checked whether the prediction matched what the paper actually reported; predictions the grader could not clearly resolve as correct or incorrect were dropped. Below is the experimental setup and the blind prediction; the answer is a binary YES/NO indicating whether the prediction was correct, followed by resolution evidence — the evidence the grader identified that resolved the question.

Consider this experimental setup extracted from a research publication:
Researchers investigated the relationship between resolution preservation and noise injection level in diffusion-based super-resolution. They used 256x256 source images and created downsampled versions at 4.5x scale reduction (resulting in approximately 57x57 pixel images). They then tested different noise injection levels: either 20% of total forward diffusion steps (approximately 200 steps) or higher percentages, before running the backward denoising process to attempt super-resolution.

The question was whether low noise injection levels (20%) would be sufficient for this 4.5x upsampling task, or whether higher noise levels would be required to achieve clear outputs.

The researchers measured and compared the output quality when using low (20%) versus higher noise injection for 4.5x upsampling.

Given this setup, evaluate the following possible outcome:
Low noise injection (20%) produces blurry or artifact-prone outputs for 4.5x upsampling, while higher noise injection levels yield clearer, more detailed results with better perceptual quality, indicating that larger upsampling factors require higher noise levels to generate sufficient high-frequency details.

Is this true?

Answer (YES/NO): YES